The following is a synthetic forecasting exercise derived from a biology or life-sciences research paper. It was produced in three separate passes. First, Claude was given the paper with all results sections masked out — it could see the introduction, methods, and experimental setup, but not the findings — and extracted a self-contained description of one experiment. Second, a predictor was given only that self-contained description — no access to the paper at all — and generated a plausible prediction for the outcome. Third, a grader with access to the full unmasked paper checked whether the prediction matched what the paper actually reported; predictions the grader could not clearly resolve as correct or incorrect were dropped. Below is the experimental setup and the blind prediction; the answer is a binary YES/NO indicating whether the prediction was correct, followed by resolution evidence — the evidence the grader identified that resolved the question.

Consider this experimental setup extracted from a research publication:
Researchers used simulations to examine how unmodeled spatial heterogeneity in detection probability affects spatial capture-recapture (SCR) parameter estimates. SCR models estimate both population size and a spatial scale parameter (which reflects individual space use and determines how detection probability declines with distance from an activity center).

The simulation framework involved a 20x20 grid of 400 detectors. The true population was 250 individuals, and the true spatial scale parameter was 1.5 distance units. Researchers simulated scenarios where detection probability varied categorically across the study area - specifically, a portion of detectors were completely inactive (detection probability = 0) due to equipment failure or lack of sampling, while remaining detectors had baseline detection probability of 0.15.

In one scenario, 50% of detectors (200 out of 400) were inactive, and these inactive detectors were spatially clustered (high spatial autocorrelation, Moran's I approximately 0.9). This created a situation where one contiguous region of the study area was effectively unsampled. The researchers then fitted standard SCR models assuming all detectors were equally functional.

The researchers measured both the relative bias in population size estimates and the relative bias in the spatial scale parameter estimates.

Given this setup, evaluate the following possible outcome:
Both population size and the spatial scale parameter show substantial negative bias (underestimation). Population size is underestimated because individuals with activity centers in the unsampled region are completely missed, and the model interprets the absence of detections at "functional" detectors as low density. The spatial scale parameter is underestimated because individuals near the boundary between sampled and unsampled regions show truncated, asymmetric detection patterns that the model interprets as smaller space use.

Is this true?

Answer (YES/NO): NO